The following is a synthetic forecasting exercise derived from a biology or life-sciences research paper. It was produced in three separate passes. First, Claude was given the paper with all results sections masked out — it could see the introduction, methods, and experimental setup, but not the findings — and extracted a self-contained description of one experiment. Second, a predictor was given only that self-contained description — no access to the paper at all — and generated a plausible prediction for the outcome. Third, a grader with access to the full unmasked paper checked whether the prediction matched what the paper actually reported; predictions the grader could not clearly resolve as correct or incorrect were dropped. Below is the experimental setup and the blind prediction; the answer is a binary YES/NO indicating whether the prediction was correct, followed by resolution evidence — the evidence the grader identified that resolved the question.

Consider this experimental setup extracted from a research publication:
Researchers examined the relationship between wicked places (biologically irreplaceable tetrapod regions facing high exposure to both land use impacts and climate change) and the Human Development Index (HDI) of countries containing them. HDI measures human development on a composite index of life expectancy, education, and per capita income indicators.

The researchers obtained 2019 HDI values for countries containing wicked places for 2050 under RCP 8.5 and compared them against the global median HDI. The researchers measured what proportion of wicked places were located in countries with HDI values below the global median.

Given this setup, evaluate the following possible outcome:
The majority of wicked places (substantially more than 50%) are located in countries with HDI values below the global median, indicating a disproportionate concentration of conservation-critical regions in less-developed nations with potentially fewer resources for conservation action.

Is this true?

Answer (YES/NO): YES